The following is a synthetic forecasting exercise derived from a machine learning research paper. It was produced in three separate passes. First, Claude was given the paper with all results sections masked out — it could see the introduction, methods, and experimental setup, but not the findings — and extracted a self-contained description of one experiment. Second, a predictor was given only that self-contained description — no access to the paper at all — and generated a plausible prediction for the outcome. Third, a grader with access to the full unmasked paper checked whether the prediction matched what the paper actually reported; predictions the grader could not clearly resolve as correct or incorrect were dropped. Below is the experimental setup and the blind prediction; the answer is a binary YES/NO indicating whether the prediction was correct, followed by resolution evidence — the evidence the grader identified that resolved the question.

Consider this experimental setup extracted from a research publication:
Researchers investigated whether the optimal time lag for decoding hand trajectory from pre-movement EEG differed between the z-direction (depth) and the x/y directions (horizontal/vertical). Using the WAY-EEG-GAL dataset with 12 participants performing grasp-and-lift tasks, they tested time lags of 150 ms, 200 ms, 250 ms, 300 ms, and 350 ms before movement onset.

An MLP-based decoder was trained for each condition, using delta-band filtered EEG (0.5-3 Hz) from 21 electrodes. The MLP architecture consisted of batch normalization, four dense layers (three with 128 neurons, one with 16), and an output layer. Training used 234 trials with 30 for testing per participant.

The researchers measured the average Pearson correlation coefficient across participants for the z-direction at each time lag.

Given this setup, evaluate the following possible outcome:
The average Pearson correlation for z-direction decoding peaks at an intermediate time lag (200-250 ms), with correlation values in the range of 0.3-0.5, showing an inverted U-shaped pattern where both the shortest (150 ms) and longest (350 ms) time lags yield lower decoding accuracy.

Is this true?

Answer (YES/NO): NO